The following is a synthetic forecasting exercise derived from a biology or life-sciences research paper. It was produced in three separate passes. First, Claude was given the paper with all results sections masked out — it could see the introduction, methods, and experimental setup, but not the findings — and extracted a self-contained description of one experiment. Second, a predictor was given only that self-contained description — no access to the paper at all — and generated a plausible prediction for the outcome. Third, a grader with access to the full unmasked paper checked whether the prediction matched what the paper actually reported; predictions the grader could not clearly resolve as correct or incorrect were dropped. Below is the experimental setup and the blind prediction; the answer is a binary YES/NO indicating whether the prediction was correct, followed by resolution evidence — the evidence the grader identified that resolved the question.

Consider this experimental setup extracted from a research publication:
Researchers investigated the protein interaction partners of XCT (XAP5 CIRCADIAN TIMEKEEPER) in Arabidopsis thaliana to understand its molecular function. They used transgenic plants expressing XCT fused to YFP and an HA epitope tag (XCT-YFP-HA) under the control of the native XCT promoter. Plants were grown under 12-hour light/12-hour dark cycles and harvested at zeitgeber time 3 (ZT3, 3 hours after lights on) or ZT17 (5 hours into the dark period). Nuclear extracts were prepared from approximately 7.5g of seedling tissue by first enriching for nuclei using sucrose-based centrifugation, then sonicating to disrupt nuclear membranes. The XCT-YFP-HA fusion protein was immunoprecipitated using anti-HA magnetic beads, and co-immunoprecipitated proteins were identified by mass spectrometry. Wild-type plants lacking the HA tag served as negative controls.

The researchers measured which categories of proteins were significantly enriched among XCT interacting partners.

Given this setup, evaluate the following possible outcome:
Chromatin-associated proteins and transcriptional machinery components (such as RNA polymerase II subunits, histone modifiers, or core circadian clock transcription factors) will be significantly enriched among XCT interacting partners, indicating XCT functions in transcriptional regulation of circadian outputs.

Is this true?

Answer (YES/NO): NO